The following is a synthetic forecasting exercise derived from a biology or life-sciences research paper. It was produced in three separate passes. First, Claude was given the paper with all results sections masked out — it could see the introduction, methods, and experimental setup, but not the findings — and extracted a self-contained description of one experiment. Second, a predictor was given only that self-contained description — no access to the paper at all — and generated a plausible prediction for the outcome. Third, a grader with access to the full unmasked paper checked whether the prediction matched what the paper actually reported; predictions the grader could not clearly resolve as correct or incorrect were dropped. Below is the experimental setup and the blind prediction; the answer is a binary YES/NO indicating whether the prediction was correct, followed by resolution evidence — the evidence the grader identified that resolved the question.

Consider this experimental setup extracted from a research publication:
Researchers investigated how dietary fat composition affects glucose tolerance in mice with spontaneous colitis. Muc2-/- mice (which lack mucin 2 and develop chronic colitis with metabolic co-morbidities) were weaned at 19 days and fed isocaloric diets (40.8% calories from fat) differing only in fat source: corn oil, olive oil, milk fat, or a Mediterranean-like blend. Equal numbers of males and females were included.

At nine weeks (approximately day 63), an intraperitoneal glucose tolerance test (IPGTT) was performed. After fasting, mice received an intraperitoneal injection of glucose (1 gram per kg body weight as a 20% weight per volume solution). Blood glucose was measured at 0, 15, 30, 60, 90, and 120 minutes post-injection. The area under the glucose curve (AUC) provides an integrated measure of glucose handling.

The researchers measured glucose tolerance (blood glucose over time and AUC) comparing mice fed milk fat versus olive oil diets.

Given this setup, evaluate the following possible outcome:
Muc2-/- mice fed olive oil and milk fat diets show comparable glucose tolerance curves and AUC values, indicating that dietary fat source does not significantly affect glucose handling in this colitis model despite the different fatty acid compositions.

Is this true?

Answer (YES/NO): NO